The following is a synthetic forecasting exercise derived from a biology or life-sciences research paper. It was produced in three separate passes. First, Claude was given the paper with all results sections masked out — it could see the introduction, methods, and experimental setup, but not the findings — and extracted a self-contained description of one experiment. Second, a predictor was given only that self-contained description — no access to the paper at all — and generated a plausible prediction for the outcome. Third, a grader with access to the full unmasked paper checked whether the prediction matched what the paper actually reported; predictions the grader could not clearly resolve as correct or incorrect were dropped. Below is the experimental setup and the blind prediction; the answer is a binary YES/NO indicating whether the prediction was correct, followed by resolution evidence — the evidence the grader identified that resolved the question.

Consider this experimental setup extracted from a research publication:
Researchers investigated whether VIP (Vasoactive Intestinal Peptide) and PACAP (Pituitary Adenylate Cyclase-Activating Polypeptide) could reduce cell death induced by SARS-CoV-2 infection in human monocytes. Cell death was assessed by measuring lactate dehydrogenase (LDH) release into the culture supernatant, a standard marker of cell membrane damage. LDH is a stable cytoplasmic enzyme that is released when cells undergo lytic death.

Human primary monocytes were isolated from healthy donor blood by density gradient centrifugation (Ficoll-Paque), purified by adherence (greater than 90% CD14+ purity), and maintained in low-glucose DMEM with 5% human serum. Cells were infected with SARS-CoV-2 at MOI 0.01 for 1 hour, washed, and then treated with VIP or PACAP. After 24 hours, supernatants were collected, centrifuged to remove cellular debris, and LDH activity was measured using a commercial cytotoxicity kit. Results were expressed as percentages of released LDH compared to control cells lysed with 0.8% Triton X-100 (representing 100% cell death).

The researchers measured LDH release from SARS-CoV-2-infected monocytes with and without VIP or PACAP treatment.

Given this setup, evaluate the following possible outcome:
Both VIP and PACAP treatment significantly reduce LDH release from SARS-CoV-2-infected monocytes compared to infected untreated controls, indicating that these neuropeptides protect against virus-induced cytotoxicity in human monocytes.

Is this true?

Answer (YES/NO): YES